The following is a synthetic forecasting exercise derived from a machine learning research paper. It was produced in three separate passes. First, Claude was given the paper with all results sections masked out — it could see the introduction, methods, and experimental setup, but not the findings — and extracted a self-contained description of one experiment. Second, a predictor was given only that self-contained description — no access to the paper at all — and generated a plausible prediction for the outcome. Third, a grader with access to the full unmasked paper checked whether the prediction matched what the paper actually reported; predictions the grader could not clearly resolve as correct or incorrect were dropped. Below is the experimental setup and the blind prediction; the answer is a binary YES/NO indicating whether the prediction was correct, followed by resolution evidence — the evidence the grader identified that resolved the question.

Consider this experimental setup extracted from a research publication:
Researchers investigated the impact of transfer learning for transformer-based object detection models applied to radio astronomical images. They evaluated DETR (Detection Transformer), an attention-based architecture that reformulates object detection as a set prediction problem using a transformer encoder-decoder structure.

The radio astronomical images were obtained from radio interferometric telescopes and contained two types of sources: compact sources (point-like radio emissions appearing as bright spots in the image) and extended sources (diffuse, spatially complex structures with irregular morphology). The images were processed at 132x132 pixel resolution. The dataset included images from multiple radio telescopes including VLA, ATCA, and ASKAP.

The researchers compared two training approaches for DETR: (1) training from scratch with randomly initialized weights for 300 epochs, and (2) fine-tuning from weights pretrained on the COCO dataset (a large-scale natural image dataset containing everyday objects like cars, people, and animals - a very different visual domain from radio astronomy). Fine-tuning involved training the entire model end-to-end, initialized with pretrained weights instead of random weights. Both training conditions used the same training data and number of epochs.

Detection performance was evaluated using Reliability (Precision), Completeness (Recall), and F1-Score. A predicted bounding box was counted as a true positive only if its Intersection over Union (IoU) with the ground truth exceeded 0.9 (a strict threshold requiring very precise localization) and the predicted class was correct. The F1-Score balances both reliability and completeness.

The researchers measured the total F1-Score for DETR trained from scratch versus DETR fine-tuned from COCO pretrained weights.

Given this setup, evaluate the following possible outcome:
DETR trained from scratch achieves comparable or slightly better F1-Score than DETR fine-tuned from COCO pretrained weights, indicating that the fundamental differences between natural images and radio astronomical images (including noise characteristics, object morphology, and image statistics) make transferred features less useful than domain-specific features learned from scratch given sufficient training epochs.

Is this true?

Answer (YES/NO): NO